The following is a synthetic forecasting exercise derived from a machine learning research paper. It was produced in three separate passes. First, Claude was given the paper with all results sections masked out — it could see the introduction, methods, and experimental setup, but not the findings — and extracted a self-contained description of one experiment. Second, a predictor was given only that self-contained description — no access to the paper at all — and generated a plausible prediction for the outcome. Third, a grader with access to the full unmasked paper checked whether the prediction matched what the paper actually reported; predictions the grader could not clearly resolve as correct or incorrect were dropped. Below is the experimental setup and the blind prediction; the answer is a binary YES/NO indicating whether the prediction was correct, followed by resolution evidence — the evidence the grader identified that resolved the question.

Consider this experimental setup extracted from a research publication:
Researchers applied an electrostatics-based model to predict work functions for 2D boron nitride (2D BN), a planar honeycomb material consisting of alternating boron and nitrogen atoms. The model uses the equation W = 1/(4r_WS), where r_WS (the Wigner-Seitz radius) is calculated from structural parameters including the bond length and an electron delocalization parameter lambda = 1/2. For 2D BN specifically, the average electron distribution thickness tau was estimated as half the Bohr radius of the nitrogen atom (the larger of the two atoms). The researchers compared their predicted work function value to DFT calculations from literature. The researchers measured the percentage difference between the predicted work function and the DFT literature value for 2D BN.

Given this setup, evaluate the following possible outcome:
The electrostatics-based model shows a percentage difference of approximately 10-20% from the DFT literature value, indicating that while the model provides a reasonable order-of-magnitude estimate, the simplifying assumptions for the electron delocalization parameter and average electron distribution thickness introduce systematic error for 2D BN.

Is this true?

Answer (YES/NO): NO